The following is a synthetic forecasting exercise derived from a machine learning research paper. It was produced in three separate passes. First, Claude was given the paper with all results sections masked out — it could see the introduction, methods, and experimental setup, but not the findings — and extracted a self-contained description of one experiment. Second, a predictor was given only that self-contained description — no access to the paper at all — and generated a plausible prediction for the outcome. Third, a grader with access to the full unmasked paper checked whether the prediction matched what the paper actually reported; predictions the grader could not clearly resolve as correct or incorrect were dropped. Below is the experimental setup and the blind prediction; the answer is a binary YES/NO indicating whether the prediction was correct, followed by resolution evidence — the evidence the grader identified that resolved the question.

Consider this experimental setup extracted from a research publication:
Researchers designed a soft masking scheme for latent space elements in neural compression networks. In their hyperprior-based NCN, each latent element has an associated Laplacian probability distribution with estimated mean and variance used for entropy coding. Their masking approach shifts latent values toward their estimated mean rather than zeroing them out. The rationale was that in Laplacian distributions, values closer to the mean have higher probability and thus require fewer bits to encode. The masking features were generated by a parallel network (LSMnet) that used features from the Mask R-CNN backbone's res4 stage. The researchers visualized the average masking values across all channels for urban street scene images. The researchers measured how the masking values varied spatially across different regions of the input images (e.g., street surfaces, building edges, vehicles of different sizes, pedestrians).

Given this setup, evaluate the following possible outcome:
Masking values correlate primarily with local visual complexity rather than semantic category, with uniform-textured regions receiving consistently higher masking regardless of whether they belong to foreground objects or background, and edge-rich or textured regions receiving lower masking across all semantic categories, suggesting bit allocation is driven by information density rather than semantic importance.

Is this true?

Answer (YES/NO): NO